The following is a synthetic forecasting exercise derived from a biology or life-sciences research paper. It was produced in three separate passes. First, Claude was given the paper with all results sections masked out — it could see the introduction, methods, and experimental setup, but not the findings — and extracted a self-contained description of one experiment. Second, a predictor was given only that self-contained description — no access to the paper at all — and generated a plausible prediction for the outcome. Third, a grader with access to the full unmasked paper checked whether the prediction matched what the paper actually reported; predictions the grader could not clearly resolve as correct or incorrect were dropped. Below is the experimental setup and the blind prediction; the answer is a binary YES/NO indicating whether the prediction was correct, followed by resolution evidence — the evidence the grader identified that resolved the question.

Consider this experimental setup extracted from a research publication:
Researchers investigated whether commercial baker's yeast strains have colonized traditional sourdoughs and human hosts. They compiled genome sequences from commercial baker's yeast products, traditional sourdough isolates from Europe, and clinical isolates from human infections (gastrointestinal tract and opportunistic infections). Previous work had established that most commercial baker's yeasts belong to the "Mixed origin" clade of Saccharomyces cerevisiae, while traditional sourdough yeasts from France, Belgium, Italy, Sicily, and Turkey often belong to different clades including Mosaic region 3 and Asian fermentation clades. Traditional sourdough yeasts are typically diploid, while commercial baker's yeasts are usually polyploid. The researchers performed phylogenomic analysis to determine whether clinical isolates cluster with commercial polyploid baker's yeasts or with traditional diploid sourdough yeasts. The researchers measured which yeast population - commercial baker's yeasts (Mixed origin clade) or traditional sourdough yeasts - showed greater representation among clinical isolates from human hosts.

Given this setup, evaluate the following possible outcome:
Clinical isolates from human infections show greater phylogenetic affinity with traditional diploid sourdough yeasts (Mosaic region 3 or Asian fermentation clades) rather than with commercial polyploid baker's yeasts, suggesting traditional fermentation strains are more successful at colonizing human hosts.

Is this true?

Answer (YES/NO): NO